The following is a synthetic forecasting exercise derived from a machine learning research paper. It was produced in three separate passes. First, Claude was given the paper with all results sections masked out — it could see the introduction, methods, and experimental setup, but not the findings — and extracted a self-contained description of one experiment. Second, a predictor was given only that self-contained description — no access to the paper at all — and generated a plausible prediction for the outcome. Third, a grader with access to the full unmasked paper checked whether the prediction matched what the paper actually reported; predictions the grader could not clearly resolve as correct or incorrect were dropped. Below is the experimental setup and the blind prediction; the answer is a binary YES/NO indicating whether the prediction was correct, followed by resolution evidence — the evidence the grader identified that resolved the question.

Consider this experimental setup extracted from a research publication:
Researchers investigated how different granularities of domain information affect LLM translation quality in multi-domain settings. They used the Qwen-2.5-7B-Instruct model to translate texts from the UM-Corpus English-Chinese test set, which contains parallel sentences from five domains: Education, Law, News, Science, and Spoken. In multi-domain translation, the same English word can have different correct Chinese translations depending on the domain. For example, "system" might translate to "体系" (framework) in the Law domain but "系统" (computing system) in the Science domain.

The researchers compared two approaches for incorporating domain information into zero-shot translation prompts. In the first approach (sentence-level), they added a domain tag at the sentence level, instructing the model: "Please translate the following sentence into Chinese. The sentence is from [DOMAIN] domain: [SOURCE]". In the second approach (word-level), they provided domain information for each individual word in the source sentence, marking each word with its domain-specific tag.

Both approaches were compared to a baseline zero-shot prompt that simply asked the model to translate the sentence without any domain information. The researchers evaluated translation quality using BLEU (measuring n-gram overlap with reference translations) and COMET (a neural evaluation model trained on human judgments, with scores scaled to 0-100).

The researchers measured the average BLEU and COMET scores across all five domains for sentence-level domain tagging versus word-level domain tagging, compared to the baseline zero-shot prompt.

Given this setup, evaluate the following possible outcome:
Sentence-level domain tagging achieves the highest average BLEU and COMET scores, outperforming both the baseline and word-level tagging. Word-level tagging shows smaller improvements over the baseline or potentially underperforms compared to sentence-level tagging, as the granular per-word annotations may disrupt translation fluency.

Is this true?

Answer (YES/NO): YES